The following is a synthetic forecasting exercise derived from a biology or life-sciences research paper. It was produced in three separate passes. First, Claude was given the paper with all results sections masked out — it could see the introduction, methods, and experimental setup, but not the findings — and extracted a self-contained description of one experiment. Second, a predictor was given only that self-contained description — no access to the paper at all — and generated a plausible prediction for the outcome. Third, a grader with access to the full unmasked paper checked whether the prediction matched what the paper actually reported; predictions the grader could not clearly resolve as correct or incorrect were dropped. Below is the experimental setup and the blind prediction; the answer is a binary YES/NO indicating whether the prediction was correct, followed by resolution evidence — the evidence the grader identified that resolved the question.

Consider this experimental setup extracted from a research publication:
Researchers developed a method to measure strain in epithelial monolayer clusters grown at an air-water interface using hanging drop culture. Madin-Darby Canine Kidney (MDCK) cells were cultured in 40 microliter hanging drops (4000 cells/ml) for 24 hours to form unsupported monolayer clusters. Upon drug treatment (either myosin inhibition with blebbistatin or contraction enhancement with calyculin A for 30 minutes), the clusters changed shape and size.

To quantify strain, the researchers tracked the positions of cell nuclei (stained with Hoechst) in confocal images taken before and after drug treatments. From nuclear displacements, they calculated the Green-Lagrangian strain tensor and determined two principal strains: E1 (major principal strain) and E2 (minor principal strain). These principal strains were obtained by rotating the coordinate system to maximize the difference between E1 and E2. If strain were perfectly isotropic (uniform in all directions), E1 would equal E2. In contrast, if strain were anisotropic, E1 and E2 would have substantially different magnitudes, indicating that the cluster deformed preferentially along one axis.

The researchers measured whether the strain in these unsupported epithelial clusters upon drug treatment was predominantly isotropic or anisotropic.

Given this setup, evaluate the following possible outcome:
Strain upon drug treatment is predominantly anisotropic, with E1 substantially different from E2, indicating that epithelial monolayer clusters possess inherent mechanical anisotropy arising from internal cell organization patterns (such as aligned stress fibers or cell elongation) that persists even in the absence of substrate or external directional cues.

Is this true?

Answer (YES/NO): NO